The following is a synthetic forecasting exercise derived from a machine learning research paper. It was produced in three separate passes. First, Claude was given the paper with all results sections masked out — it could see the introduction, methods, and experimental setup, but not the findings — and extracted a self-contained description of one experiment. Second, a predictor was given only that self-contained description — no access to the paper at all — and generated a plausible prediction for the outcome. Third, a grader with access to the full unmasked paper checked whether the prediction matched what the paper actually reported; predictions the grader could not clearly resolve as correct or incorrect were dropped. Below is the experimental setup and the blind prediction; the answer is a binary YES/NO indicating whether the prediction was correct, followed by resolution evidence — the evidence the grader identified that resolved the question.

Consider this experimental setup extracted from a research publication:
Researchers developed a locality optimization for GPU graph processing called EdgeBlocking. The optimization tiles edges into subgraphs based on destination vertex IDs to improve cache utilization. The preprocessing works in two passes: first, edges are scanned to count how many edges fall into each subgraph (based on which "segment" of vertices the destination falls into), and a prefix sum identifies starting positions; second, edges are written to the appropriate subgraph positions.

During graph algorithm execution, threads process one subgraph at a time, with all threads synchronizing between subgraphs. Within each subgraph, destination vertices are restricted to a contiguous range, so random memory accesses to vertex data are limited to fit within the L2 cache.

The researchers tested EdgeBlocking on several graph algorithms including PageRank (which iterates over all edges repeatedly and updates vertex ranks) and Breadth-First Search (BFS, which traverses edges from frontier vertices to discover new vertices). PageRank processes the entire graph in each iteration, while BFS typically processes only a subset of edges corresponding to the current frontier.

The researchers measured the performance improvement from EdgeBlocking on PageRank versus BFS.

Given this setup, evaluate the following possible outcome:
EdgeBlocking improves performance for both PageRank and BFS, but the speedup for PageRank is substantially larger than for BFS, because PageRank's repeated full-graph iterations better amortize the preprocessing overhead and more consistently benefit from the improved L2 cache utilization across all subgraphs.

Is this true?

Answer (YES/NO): NO